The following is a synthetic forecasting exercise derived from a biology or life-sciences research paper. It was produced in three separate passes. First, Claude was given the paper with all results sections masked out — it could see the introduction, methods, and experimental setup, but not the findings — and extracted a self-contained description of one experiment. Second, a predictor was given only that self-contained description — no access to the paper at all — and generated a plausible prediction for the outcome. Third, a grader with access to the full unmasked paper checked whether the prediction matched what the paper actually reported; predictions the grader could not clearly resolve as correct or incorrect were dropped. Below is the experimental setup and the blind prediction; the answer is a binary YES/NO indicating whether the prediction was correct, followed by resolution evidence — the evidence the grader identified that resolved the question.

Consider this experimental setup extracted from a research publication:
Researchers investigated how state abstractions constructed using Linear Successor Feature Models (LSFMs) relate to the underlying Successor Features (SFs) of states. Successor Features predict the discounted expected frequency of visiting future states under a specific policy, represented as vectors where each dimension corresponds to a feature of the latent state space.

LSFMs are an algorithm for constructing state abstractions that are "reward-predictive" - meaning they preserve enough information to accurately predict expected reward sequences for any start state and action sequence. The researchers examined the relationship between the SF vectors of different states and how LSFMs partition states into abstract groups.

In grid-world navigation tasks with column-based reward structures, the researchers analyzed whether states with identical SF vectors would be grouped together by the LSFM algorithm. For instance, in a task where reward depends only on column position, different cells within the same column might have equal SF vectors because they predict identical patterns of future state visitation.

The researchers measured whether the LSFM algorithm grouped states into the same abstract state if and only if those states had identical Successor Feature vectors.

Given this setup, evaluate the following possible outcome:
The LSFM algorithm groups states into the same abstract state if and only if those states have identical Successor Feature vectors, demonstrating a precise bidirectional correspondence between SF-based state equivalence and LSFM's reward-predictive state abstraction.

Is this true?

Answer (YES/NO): YES